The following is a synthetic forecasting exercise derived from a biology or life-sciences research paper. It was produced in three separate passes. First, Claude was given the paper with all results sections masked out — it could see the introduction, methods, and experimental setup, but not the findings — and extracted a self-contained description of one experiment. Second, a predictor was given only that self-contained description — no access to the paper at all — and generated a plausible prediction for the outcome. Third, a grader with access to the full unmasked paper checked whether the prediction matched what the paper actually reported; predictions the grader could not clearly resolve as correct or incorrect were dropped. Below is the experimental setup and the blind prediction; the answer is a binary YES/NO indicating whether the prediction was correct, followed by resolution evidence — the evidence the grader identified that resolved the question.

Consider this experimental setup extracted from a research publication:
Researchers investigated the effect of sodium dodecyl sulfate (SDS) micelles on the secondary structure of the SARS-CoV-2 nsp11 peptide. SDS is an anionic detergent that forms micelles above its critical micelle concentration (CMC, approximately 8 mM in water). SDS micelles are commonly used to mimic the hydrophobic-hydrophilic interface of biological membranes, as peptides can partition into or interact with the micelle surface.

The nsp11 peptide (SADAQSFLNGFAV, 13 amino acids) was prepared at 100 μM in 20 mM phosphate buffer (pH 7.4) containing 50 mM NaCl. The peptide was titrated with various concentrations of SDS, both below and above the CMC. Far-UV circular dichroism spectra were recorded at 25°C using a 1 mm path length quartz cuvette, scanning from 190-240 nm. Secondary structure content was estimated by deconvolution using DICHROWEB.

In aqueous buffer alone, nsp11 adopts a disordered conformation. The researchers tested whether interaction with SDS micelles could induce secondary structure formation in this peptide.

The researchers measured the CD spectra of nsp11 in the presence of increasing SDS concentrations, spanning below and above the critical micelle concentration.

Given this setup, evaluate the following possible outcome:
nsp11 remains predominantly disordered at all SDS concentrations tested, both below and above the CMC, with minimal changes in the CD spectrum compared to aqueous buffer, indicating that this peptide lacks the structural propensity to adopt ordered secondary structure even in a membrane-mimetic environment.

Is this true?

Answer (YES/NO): NO